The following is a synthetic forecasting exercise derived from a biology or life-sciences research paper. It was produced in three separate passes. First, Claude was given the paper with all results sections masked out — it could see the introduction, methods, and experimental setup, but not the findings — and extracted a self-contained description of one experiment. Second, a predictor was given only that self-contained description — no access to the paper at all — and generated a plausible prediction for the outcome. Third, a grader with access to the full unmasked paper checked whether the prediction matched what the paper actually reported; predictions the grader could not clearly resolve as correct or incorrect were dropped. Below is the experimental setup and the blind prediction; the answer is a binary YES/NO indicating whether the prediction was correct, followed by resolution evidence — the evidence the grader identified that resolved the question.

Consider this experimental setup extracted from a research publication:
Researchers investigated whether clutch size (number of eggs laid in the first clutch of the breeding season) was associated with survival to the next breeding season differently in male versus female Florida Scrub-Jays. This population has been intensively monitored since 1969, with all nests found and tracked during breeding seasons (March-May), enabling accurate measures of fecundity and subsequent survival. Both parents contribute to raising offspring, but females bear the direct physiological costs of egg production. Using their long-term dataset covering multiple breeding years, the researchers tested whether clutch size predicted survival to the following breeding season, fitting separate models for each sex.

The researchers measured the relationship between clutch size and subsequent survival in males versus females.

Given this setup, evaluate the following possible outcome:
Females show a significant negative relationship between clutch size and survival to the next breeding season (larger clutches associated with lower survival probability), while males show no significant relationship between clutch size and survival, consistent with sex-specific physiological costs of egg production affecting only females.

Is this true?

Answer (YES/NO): YES